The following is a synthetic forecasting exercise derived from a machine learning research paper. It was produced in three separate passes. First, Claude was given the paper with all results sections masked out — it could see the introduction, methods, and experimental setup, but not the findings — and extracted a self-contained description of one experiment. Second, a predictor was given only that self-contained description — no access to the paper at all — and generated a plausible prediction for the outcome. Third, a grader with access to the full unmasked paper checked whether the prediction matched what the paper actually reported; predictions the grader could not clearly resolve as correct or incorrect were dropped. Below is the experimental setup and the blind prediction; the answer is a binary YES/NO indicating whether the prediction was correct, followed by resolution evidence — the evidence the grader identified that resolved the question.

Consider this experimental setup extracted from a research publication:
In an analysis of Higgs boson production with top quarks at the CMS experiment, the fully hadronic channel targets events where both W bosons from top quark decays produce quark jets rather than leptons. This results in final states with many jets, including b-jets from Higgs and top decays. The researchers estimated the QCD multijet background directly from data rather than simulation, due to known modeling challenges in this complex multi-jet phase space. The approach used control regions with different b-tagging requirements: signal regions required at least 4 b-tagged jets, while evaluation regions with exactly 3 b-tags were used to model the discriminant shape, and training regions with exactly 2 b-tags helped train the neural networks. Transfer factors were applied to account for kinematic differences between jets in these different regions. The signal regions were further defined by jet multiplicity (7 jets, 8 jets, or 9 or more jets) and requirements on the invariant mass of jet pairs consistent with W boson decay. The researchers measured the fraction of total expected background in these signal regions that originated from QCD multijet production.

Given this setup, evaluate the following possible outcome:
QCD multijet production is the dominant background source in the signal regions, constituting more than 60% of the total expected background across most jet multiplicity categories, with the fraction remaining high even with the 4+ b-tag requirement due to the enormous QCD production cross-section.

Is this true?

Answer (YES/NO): YES